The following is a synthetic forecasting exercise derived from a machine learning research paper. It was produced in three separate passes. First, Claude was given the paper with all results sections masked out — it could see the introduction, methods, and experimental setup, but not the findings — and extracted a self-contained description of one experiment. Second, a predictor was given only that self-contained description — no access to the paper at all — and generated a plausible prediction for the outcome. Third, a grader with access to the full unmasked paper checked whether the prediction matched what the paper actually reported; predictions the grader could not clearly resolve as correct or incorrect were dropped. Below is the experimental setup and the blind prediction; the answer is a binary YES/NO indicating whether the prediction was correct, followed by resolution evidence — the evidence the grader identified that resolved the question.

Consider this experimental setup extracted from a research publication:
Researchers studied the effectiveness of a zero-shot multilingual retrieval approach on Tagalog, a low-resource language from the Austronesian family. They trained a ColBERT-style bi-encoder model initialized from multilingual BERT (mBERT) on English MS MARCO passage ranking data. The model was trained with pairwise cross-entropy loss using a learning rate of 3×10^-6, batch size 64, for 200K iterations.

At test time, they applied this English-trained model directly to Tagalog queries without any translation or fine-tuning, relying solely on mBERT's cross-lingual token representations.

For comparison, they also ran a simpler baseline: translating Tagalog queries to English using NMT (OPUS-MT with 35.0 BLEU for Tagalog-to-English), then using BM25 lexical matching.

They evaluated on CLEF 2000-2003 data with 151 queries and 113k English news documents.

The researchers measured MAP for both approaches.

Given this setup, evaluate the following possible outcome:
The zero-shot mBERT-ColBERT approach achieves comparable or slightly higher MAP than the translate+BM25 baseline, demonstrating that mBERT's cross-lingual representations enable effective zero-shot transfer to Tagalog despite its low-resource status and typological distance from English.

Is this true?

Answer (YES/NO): NO